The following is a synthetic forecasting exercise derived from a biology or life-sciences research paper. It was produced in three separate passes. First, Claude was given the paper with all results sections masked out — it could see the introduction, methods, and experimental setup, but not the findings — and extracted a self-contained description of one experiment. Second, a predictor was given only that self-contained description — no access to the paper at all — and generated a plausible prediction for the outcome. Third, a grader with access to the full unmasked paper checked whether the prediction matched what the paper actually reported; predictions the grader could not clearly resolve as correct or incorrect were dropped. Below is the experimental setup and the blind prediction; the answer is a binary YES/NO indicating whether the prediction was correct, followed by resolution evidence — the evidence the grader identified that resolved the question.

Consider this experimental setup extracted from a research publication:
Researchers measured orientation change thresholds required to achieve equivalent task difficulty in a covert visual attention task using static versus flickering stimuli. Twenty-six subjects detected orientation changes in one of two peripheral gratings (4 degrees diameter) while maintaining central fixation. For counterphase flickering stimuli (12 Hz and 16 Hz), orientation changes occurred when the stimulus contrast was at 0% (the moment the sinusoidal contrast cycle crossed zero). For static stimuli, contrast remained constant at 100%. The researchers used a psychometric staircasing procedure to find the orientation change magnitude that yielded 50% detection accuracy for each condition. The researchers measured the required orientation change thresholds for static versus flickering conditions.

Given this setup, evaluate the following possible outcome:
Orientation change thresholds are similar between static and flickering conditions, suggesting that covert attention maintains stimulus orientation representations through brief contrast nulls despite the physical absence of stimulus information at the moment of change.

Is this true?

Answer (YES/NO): NO